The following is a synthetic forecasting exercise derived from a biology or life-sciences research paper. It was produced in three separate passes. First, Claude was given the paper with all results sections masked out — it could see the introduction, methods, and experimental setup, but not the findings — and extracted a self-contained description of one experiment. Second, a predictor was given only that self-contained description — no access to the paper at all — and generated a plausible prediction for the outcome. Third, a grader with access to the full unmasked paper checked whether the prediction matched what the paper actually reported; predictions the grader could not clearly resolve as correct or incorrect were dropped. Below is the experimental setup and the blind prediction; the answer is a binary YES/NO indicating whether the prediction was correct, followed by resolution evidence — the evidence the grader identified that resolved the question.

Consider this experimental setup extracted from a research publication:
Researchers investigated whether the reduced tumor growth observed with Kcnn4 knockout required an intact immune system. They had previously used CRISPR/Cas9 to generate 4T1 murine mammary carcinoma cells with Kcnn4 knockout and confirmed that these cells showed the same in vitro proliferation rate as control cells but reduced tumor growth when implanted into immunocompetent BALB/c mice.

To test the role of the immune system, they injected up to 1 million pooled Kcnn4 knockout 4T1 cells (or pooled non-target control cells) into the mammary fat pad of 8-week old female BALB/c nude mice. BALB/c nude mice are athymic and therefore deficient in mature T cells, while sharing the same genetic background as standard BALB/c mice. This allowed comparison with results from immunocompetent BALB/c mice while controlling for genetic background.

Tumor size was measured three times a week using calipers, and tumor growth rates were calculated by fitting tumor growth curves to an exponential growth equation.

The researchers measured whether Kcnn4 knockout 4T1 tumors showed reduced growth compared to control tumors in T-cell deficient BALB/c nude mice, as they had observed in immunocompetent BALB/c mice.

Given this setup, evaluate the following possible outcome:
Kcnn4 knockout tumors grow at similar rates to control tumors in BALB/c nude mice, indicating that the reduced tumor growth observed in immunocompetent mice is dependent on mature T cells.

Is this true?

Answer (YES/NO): NO